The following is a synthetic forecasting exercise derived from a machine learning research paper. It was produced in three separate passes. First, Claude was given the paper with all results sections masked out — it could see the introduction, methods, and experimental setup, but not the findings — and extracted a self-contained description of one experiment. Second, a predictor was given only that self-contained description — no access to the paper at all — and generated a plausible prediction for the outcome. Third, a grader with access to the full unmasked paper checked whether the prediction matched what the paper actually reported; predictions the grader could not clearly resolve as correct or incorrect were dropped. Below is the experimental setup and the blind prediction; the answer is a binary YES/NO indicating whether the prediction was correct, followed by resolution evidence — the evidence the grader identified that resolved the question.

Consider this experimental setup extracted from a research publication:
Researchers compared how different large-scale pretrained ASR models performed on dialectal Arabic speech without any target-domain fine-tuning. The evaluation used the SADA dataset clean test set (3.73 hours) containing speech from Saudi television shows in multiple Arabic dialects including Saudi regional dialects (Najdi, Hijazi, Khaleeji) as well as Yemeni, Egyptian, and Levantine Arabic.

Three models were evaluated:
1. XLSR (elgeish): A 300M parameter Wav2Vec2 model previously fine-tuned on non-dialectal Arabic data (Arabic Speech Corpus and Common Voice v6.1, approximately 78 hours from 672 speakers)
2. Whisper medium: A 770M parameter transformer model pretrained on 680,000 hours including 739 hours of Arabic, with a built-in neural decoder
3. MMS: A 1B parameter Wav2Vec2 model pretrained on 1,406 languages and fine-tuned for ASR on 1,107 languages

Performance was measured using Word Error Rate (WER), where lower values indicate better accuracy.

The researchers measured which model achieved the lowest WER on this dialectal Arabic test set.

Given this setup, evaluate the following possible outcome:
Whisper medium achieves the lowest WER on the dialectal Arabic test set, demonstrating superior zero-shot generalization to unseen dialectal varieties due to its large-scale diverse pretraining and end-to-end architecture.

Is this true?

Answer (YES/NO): NO